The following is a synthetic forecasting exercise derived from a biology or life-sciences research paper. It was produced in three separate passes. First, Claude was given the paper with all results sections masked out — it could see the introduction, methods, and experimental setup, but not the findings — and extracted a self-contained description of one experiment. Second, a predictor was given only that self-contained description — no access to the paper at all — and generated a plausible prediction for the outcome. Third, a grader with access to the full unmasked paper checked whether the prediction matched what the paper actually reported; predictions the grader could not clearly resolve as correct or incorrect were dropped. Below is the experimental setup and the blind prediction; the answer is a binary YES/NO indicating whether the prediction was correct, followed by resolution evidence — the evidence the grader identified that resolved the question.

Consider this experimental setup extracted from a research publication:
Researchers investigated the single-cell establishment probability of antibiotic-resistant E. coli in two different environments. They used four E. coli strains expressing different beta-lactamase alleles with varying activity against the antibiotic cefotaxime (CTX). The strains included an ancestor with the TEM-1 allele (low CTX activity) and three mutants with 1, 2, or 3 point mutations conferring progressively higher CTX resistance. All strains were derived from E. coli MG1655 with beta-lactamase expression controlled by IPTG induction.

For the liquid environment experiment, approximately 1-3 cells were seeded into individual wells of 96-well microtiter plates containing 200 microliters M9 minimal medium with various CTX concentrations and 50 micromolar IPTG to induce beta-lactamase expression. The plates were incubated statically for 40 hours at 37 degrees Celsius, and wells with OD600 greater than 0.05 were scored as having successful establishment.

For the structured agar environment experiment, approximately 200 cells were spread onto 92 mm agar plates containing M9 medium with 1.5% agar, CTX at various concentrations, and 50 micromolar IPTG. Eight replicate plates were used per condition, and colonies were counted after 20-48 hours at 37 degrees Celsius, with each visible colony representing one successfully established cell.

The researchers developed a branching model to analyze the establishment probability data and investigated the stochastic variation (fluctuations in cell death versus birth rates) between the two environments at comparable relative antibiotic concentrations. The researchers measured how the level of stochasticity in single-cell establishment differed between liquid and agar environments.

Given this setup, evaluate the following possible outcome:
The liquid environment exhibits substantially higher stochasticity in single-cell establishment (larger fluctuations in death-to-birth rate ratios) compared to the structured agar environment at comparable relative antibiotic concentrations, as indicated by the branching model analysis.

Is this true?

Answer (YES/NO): NO